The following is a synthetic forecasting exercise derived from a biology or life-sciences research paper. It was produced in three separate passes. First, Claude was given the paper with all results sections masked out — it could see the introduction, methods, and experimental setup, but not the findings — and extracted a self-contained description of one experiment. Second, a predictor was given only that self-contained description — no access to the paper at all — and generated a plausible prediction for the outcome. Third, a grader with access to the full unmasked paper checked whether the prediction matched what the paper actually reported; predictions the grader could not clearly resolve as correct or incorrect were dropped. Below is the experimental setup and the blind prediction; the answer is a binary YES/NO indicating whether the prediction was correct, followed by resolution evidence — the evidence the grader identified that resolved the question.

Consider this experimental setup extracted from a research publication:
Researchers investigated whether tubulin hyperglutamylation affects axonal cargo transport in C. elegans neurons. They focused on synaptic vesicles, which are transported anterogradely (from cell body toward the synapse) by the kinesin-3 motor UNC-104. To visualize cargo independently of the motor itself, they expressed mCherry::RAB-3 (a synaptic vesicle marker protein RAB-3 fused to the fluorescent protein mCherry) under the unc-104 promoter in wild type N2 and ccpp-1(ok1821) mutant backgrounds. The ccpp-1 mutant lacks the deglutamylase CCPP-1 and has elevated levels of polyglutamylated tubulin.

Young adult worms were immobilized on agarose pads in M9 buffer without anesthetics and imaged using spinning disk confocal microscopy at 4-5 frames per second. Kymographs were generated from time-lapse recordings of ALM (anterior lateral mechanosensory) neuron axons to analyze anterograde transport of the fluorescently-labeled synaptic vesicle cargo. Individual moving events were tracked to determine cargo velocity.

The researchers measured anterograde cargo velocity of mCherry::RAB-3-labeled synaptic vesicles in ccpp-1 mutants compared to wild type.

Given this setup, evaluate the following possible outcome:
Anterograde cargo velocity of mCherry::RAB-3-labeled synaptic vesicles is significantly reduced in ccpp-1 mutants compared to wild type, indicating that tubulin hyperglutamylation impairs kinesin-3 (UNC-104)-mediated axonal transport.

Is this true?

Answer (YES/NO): YES